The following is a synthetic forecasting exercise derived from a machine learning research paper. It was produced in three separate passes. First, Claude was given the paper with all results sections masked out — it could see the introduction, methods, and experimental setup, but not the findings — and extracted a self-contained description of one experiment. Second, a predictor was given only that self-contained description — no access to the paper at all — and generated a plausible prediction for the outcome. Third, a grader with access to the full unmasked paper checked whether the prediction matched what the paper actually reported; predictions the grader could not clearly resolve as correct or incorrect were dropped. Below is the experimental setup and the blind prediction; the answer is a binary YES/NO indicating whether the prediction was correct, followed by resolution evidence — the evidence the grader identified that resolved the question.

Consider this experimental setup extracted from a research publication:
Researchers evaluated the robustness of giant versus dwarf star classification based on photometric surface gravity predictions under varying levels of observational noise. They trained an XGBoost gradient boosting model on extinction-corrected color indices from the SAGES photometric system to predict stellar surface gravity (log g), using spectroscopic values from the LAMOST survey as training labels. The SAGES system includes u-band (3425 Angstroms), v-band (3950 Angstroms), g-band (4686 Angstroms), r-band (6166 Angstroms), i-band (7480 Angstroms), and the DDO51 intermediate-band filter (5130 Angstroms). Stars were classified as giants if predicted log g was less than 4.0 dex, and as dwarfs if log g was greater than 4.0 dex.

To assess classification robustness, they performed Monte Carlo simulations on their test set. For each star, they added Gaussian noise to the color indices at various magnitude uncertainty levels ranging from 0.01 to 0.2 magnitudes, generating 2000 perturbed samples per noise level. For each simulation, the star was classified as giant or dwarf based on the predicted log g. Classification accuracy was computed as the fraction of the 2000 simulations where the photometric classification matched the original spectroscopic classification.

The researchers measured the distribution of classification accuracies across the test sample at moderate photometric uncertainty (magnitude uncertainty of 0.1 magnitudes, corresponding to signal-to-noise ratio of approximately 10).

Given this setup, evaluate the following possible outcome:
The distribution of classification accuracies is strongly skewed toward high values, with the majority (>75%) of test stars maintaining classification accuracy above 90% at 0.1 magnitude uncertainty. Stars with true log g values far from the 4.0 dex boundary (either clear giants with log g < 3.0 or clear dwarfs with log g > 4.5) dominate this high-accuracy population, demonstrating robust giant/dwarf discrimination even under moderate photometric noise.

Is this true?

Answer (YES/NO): NO